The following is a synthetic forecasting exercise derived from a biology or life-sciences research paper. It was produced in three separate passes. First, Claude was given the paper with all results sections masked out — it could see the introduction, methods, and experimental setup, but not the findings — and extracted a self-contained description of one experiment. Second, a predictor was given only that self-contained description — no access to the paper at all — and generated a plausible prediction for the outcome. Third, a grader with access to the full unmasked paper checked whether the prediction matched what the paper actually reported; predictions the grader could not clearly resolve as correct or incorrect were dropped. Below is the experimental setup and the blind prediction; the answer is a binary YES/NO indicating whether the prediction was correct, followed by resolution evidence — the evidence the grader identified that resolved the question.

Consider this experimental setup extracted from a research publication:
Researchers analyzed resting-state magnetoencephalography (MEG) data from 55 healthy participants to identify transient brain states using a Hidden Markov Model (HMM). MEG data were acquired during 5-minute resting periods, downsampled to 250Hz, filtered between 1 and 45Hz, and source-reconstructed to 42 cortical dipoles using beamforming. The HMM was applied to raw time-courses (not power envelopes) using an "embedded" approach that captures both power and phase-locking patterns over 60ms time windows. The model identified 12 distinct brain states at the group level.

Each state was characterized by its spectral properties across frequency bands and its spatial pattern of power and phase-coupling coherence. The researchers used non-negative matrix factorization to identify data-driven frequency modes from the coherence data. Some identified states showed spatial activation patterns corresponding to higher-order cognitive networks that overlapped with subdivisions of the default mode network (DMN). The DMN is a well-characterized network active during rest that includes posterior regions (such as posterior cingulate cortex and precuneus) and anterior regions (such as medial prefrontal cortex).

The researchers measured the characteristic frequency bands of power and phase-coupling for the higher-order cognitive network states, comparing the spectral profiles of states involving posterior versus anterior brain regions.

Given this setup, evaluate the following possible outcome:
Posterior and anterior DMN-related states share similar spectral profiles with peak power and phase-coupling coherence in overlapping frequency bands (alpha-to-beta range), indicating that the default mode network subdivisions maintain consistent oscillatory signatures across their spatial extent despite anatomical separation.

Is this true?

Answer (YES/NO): NO